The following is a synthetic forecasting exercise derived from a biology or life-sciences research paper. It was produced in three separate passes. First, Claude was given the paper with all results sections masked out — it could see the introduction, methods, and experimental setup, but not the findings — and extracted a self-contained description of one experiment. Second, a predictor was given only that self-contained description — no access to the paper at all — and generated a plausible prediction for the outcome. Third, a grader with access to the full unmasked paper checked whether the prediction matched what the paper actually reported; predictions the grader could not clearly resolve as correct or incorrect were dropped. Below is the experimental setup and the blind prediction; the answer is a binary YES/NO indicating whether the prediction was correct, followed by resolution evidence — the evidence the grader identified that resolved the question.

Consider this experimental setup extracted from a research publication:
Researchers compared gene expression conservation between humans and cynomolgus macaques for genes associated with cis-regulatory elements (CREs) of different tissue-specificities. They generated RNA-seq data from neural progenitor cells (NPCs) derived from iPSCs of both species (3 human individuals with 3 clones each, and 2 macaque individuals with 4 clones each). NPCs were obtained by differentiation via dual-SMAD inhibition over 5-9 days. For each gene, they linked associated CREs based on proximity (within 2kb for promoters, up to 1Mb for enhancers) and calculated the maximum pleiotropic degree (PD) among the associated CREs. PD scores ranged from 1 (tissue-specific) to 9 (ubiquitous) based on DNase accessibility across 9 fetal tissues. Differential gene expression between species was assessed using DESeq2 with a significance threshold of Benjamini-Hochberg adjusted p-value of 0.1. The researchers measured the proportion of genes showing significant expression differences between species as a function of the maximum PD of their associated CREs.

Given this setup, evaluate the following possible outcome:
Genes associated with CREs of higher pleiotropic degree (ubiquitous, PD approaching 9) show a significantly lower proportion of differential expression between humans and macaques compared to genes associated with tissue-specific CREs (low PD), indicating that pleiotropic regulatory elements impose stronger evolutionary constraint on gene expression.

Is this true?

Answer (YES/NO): YES